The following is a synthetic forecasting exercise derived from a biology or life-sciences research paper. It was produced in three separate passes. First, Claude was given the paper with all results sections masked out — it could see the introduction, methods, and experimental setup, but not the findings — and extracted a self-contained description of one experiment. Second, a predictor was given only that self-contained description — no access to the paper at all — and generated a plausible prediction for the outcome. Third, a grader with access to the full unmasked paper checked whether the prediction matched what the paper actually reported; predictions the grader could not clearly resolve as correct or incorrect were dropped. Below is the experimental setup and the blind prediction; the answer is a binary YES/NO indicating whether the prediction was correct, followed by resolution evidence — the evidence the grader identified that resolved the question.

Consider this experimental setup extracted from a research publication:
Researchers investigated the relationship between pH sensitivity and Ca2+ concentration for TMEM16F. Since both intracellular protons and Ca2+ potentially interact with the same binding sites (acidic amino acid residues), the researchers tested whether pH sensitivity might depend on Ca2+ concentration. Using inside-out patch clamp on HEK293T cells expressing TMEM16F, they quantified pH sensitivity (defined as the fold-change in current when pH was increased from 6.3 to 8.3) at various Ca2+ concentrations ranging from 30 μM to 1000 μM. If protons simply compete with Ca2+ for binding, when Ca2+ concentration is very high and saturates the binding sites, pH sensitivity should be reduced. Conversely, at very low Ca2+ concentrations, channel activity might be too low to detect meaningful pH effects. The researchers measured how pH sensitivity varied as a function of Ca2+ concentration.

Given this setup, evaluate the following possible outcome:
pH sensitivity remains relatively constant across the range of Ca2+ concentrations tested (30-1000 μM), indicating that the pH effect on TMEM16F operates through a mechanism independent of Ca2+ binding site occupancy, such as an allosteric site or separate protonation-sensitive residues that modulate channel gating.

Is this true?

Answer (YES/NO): NO